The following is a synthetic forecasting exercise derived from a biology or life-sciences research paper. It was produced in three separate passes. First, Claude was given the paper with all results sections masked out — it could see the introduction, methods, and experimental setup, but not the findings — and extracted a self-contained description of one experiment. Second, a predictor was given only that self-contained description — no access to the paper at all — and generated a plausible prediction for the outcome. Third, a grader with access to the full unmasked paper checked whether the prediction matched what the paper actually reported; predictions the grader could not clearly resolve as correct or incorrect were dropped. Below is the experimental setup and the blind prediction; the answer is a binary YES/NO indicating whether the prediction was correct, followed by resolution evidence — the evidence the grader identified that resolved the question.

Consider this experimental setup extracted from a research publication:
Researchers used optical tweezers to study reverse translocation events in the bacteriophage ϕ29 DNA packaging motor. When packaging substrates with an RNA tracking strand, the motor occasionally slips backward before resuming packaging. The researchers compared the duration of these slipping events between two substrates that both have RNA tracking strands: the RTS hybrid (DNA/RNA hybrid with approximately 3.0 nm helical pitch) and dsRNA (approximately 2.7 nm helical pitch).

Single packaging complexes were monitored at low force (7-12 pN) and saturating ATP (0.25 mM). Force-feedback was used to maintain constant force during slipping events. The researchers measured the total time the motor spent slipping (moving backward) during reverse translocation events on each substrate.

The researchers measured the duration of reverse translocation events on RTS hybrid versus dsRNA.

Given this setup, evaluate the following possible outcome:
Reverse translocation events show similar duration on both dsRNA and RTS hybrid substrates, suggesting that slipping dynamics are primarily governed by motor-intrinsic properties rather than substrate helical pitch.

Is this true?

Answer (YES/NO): NO